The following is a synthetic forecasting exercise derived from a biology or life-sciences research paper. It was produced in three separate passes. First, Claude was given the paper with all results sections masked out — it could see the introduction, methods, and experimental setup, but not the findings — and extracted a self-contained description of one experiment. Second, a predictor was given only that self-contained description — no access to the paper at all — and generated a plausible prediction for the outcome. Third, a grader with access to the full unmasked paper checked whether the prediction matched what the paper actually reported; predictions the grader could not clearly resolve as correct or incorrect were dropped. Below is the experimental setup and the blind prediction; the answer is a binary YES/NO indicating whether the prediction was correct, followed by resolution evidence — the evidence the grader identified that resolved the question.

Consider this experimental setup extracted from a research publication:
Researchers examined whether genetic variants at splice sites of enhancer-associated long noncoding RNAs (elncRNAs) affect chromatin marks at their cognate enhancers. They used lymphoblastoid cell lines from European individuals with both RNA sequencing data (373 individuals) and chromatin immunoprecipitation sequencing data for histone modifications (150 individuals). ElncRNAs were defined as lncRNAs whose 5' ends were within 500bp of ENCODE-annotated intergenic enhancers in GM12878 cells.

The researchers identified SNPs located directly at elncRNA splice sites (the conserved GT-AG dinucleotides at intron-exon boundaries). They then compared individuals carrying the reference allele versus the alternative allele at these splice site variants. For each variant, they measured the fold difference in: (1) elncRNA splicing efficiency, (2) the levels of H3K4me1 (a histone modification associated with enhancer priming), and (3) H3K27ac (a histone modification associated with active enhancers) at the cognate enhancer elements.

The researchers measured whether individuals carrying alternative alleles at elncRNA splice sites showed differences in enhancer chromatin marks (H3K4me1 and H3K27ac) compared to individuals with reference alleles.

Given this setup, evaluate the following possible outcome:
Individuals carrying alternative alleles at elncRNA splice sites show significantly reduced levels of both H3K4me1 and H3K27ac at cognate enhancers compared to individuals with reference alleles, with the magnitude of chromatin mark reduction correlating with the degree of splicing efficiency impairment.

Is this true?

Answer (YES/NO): NO